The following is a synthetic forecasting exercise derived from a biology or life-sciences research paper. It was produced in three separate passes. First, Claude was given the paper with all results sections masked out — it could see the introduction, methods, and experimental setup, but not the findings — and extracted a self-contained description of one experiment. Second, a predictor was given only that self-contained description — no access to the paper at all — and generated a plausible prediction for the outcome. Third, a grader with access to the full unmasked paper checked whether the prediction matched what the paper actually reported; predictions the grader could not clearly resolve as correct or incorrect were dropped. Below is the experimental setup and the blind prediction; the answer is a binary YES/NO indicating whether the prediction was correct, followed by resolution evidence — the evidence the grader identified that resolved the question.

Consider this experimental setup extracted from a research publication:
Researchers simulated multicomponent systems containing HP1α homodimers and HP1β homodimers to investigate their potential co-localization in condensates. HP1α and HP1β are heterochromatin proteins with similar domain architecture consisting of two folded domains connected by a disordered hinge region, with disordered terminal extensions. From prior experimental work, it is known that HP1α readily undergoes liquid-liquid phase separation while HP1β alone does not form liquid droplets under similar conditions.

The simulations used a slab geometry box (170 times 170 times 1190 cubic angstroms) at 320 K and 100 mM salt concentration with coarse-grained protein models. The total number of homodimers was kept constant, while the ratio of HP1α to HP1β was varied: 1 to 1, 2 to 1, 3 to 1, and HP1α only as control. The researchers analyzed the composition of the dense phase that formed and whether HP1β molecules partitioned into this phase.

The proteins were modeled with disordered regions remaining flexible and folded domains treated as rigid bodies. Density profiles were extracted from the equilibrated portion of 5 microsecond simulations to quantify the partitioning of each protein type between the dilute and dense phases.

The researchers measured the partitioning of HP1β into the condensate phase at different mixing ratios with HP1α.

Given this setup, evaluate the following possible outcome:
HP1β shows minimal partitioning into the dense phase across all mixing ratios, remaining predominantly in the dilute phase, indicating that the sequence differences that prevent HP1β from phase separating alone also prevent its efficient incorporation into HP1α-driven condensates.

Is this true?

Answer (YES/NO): NO